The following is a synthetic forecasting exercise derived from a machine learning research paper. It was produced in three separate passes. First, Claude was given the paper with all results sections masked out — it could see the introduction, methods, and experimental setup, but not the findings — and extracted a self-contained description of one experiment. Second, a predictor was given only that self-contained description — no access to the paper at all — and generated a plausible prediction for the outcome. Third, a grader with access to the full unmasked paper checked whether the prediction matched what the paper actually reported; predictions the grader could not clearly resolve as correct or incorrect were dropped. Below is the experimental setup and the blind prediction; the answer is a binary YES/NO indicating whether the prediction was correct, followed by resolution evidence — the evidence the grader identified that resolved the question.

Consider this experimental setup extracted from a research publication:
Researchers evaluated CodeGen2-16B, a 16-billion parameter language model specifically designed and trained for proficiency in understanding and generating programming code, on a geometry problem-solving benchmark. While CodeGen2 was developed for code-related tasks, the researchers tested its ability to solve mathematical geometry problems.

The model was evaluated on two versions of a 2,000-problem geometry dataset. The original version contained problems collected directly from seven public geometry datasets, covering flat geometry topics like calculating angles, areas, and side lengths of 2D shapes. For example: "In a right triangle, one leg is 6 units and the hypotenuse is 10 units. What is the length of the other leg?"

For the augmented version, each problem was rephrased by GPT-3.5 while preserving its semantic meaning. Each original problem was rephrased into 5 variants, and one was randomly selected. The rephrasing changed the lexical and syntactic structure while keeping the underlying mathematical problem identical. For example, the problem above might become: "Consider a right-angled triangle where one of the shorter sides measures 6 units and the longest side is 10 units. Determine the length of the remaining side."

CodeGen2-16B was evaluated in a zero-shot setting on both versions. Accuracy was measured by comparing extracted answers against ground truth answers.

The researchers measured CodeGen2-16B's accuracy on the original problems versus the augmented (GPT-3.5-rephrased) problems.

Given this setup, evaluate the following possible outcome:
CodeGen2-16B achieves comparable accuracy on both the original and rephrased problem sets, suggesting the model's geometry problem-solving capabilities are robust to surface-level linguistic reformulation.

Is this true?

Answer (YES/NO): NO